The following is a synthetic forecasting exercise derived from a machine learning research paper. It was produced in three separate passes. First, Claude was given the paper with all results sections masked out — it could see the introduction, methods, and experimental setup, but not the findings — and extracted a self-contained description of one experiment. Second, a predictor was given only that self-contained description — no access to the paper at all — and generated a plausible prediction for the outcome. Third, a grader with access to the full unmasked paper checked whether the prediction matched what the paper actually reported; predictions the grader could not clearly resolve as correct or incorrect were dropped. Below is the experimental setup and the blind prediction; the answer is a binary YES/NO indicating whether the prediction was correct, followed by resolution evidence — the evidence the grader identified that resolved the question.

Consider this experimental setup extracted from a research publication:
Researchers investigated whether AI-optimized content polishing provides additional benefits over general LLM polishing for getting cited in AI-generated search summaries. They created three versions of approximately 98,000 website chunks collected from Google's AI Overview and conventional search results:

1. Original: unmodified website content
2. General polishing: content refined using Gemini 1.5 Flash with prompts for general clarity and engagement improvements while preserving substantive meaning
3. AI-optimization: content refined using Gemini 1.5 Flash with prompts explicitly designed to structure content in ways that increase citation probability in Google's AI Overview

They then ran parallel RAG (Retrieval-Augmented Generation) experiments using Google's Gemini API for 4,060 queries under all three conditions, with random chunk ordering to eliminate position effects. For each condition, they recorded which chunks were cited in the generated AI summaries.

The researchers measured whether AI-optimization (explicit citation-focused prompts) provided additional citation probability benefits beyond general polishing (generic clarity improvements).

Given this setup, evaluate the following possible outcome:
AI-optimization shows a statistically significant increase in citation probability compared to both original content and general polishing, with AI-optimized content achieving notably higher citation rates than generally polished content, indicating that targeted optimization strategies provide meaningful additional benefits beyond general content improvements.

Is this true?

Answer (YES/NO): YES